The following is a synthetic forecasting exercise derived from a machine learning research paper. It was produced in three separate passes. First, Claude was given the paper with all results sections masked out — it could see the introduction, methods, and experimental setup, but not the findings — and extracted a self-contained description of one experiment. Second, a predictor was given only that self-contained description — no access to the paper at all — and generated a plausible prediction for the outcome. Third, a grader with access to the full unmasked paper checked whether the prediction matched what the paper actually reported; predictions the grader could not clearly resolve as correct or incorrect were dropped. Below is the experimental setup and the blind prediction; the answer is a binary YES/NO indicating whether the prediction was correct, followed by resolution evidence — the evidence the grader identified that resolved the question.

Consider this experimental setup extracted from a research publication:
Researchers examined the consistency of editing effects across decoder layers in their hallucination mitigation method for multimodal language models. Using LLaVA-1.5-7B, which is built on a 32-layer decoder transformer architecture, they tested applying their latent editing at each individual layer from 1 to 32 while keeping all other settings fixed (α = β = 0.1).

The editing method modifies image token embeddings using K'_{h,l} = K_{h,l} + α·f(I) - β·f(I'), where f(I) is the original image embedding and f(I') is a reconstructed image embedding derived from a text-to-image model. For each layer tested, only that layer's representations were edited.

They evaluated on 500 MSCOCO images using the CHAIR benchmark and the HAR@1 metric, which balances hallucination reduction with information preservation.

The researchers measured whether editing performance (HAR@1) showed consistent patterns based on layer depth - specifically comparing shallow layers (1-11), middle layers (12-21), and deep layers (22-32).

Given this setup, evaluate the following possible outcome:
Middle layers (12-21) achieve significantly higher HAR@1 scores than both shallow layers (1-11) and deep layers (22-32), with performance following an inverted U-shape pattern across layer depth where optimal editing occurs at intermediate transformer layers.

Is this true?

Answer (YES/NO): NO